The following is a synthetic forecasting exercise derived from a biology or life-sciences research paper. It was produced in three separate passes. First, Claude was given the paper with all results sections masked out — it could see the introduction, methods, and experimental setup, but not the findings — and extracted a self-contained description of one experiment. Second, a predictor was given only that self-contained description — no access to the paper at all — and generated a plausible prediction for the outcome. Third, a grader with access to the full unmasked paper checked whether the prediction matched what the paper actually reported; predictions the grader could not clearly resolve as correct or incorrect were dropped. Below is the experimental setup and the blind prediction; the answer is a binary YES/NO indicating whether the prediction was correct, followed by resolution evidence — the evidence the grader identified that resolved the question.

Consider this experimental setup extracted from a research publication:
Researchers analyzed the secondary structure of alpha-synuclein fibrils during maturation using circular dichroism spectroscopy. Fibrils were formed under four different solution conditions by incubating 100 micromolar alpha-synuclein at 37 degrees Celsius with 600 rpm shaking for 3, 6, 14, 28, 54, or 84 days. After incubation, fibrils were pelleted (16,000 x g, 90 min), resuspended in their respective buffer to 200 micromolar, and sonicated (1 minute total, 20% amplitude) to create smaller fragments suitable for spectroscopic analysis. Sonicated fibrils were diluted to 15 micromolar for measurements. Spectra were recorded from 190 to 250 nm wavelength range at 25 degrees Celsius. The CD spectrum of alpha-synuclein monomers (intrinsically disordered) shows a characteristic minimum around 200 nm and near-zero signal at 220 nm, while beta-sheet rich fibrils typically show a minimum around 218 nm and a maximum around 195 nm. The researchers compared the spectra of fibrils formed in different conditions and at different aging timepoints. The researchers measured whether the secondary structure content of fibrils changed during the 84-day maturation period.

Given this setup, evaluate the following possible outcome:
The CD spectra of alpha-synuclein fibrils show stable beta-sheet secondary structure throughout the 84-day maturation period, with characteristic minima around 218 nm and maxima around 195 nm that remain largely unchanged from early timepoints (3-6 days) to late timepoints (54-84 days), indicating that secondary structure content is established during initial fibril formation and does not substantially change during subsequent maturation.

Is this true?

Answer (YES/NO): NO